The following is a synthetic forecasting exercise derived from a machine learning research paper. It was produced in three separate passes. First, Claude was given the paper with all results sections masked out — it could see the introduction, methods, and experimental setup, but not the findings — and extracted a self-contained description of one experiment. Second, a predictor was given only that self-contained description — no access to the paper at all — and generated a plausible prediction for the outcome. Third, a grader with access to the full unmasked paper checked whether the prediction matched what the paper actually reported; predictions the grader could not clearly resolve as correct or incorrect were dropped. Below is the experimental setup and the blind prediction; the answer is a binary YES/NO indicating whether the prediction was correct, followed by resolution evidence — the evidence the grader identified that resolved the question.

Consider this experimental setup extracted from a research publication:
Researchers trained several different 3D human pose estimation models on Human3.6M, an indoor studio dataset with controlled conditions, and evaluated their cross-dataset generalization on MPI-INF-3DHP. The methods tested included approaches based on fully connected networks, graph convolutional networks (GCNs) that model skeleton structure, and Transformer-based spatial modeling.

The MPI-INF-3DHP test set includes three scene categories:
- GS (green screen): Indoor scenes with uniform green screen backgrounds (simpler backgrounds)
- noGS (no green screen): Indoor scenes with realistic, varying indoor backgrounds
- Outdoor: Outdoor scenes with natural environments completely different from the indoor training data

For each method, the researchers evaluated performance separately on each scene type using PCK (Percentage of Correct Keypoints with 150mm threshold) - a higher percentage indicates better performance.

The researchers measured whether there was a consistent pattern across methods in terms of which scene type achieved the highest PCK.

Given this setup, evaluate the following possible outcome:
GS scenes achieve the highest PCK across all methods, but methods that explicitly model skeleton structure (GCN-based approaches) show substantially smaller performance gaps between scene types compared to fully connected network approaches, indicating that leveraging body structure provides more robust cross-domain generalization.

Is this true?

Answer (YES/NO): NO